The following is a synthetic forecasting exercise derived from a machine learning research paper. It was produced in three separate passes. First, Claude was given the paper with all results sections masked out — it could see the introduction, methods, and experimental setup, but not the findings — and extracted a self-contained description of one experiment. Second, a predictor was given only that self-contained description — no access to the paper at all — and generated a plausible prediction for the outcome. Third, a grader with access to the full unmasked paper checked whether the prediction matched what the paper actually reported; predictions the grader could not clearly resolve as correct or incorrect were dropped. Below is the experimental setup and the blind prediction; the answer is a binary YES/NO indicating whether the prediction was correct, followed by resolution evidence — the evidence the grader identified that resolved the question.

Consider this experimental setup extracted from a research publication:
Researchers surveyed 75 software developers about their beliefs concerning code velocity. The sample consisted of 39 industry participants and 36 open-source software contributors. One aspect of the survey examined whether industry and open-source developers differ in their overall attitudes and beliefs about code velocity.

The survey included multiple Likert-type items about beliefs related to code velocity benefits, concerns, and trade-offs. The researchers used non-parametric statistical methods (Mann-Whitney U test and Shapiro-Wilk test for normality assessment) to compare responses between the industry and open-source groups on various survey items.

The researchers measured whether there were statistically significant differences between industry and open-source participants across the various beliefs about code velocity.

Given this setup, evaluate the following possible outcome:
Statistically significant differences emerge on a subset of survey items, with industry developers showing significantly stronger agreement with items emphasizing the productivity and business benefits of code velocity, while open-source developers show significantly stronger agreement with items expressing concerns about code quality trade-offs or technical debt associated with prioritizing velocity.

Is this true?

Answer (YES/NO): NO